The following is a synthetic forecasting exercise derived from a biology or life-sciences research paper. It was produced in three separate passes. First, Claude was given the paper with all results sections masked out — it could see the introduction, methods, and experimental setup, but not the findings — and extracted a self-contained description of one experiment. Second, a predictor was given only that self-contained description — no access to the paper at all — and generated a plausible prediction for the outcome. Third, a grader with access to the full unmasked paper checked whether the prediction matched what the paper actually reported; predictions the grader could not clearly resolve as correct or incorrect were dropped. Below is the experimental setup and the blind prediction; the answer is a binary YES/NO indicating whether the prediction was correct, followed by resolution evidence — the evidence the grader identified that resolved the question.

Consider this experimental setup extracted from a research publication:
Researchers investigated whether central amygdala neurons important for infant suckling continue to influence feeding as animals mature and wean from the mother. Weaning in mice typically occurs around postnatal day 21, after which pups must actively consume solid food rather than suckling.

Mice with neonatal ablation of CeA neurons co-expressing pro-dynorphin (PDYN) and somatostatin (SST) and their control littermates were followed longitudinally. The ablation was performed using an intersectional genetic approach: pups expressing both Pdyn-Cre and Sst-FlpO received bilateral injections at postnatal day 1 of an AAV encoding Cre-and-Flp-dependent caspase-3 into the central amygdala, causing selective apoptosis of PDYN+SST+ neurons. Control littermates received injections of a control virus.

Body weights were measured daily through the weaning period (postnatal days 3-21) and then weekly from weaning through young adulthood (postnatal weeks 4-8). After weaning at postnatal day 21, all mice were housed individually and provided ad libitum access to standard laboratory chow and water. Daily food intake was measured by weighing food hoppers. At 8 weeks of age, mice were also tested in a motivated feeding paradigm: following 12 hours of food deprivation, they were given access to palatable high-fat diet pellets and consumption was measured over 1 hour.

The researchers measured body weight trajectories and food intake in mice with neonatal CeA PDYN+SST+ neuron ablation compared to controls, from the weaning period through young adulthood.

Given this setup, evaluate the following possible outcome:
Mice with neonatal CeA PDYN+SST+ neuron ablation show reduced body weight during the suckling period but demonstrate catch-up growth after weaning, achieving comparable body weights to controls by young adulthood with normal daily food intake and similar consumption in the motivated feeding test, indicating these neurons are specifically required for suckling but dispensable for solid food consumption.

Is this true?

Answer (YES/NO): NO